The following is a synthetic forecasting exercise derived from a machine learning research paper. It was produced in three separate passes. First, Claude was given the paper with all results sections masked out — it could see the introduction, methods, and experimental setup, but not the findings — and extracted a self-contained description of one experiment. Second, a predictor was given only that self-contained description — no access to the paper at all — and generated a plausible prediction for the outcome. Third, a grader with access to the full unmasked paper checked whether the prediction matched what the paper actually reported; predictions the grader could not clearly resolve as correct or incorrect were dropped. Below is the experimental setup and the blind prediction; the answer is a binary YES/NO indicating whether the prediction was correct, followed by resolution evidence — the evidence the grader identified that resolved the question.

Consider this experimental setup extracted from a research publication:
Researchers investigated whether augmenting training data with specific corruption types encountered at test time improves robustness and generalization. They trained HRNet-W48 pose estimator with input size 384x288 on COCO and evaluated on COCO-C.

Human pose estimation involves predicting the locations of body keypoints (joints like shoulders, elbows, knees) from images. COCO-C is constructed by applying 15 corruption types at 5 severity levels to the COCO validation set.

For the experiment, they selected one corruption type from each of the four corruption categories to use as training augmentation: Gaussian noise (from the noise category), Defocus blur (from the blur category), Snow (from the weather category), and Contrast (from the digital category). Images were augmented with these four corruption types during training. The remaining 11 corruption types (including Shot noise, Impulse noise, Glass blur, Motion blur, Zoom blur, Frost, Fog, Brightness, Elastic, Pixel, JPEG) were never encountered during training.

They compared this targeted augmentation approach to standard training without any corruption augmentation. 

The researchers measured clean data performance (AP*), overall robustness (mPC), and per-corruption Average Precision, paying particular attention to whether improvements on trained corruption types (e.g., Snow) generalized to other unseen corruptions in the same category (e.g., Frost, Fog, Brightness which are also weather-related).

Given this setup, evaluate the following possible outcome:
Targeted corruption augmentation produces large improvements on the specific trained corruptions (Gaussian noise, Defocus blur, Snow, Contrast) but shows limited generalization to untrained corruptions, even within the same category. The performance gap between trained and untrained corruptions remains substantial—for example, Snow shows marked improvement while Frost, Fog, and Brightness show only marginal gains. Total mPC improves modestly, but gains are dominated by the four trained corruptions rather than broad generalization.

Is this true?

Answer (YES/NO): NO